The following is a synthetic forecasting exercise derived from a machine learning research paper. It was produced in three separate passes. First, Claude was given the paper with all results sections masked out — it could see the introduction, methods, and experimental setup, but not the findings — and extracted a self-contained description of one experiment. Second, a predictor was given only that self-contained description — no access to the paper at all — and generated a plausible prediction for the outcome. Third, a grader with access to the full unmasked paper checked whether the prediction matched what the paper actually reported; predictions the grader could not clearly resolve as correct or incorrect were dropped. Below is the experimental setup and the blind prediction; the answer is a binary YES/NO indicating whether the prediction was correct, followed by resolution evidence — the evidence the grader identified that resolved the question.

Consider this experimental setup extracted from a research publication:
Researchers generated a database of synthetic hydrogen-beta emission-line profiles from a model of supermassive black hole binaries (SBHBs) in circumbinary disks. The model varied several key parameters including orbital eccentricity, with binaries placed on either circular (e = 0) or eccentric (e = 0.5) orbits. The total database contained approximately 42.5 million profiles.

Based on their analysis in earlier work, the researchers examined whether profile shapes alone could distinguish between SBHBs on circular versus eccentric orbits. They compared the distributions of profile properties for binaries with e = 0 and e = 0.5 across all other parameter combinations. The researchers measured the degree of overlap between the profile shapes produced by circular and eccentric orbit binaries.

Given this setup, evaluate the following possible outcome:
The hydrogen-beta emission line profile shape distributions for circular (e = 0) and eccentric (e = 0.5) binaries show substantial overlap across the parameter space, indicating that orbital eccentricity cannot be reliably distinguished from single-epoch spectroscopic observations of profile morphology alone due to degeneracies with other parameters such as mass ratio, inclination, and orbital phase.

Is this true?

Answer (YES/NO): YES